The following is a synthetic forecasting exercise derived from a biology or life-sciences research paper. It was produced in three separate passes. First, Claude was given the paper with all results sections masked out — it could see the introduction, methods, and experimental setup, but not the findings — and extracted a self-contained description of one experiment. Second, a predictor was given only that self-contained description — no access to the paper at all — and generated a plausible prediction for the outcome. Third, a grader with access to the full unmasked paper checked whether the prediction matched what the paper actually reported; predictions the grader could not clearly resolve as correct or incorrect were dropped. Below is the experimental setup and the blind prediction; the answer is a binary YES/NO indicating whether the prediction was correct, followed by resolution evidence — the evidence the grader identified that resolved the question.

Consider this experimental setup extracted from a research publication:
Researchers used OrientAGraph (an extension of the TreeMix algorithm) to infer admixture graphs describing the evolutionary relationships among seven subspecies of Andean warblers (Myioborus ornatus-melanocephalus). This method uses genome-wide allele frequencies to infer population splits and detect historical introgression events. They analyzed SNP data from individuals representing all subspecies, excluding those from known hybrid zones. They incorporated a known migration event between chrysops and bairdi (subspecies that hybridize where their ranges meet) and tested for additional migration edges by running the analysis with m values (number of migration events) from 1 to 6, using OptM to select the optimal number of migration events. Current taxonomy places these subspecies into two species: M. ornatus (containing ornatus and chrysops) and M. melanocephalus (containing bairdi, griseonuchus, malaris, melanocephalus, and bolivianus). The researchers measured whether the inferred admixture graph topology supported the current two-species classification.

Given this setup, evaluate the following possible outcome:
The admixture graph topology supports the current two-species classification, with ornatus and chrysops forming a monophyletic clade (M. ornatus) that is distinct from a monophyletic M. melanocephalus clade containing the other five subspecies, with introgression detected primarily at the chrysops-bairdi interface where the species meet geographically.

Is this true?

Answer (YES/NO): NO